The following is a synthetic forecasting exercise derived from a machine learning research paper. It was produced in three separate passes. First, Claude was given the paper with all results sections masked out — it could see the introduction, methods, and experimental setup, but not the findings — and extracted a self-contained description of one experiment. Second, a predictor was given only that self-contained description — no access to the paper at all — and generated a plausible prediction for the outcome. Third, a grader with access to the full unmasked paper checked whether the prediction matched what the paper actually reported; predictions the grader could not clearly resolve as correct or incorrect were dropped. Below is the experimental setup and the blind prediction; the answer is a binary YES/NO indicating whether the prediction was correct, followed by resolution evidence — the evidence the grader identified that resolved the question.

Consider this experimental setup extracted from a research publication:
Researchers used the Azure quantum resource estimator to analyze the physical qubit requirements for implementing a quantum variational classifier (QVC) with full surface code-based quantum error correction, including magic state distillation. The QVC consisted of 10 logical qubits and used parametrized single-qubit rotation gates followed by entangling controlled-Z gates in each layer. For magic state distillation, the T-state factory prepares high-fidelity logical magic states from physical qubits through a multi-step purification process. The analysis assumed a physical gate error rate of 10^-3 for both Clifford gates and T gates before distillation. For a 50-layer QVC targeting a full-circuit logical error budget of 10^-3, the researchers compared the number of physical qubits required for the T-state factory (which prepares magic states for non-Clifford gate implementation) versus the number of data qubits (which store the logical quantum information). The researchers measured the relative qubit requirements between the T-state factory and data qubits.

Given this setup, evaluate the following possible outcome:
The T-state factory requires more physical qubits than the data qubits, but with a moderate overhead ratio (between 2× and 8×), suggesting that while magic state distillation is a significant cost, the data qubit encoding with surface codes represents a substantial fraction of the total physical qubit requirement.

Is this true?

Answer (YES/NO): NO